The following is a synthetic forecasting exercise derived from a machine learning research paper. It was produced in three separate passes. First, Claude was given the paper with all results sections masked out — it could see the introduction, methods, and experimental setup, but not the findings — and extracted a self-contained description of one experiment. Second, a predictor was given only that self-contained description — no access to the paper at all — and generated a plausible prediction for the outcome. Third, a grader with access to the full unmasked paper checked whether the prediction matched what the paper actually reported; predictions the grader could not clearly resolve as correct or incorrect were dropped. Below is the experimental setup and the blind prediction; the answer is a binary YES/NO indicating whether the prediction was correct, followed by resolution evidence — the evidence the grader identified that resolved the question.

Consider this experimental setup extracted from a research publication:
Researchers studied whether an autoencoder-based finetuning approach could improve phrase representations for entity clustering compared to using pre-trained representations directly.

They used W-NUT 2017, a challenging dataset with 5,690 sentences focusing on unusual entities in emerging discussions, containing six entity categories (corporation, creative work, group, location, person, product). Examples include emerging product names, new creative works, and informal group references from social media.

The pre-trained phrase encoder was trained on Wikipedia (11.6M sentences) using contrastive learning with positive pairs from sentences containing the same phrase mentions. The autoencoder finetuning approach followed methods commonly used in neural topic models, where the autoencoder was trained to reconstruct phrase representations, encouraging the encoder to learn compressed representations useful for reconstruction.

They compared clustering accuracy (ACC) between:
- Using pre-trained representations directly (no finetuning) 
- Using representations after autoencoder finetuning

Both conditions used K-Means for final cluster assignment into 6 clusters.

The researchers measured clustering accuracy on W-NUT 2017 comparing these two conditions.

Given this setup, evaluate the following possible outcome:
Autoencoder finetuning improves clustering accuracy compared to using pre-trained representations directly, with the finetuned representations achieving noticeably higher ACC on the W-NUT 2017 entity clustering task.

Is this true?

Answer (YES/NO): NO